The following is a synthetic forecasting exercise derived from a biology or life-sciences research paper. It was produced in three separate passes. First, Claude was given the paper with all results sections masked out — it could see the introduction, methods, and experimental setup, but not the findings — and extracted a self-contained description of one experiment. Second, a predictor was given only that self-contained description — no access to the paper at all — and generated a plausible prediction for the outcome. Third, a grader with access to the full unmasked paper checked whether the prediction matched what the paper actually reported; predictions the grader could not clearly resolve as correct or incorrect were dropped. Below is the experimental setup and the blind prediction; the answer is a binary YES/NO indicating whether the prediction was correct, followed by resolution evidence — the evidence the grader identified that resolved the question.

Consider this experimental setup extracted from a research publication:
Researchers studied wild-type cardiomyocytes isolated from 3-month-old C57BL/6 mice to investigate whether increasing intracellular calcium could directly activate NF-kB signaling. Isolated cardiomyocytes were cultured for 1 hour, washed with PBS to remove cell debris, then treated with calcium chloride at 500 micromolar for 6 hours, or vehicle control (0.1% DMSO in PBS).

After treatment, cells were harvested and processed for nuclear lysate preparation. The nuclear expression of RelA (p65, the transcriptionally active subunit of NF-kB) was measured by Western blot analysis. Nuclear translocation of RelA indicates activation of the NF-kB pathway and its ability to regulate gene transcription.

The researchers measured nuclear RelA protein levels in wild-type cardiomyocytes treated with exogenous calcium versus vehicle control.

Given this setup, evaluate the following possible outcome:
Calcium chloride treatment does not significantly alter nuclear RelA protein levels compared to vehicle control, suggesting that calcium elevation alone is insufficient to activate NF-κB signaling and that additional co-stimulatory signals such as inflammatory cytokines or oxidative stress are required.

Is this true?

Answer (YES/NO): NO